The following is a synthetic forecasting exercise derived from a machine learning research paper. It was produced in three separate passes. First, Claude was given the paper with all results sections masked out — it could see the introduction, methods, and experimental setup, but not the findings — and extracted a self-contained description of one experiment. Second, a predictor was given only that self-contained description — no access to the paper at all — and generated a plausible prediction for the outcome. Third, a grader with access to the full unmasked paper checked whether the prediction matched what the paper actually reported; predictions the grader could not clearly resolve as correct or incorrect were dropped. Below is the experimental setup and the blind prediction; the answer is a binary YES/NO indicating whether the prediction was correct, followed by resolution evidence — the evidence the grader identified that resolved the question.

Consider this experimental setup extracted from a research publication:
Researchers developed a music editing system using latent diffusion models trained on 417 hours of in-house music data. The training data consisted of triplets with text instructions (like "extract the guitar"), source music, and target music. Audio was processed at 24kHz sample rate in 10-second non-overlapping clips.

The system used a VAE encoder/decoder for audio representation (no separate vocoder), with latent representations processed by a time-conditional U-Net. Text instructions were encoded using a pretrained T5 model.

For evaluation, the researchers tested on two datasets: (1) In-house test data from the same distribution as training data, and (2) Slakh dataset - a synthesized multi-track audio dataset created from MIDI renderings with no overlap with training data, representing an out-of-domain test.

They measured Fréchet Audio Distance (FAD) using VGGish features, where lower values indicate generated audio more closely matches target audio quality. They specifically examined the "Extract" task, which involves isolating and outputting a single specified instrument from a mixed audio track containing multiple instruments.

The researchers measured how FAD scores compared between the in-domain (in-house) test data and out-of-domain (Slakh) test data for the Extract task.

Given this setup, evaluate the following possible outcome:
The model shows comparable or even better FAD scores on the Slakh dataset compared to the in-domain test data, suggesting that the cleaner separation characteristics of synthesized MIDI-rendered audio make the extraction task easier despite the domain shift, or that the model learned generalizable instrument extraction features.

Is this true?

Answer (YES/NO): NO